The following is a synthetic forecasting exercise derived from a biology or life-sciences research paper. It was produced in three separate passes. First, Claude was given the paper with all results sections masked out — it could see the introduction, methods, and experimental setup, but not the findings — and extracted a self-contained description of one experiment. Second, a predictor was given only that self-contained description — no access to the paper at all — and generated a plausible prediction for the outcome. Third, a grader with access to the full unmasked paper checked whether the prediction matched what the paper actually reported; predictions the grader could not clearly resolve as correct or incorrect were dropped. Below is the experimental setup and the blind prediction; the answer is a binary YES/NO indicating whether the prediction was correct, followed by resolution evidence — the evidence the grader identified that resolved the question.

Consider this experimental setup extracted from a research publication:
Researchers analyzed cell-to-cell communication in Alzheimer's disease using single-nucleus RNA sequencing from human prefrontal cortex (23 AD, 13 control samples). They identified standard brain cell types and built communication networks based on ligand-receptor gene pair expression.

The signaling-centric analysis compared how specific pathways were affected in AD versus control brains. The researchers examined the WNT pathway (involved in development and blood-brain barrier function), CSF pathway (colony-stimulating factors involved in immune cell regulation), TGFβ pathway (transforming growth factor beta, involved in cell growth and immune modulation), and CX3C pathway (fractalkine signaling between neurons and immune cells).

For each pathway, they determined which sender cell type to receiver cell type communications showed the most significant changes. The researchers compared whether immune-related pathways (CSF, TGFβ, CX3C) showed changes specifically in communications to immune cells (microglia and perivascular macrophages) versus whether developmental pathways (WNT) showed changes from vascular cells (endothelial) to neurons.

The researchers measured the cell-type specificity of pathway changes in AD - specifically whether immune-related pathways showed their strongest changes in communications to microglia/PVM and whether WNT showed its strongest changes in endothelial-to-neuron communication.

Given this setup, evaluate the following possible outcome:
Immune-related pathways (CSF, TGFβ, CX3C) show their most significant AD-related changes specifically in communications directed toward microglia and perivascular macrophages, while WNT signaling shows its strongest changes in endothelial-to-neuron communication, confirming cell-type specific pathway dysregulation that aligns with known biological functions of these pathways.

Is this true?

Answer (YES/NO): YES